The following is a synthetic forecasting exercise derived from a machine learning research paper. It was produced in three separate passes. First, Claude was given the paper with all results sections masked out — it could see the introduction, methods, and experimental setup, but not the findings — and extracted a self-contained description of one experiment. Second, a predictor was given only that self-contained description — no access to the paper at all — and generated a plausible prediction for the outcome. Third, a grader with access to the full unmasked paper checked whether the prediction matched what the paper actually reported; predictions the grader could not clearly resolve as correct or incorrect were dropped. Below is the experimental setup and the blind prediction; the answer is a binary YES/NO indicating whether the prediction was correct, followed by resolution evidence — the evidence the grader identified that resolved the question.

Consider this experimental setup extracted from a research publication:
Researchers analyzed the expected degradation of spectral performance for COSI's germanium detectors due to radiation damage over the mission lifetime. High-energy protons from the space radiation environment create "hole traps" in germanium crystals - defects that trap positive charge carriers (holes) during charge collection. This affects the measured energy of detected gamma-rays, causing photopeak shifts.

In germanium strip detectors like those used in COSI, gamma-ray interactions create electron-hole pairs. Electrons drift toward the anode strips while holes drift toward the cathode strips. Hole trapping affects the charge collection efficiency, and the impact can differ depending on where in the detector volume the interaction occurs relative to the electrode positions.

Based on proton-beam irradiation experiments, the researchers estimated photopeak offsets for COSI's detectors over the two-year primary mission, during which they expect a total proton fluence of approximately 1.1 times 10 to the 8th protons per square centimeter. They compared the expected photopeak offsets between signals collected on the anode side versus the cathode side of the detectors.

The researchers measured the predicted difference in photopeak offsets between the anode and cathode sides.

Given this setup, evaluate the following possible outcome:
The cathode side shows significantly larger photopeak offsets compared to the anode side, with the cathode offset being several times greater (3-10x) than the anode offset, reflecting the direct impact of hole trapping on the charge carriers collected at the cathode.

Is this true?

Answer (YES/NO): YES